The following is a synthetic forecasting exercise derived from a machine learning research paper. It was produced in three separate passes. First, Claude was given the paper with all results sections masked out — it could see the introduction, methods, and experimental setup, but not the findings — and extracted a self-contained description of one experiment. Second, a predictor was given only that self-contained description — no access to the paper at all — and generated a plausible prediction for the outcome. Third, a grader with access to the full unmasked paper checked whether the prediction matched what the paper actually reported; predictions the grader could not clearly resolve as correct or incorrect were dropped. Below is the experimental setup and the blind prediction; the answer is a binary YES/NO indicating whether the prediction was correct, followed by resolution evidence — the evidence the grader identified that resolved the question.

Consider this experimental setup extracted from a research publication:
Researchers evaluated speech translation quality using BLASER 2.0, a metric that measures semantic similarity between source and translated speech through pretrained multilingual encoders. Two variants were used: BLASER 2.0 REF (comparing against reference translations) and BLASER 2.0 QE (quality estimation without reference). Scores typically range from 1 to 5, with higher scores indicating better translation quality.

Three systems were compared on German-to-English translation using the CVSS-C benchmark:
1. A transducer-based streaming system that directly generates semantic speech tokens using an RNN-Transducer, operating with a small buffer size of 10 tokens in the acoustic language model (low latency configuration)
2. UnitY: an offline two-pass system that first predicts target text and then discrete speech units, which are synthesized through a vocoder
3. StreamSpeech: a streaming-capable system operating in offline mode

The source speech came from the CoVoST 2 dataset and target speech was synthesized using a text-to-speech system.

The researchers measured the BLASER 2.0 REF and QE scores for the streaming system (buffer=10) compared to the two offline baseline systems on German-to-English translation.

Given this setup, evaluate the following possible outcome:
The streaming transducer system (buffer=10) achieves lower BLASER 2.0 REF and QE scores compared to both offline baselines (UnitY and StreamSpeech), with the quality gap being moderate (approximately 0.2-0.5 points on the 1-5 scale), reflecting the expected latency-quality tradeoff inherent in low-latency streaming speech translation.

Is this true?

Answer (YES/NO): NO